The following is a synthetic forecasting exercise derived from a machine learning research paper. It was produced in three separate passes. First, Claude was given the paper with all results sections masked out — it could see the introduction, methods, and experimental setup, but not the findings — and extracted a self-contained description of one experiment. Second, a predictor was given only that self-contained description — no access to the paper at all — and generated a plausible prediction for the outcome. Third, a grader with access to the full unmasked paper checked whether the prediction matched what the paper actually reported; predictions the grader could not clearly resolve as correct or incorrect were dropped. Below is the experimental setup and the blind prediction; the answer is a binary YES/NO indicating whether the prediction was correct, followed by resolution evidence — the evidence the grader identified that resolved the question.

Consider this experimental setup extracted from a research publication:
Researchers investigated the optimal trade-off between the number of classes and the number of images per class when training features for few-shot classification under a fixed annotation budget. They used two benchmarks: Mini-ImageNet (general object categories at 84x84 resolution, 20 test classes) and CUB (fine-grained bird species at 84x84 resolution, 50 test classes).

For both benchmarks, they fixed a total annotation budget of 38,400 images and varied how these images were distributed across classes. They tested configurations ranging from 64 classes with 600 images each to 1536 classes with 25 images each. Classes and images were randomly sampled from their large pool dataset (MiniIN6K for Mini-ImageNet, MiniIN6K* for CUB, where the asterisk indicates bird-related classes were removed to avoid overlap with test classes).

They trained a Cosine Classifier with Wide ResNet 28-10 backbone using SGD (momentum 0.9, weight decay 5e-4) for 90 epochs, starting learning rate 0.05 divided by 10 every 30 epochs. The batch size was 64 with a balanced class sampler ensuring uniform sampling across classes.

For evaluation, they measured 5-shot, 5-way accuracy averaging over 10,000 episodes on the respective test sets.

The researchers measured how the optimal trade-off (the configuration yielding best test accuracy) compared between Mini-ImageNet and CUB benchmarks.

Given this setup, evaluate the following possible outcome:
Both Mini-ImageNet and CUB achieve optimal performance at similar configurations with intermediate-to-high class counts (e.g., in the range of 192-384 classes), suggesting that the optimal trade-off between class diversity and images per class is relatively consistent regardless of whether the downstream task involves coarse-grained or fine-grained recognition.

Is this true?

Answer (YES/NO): NO